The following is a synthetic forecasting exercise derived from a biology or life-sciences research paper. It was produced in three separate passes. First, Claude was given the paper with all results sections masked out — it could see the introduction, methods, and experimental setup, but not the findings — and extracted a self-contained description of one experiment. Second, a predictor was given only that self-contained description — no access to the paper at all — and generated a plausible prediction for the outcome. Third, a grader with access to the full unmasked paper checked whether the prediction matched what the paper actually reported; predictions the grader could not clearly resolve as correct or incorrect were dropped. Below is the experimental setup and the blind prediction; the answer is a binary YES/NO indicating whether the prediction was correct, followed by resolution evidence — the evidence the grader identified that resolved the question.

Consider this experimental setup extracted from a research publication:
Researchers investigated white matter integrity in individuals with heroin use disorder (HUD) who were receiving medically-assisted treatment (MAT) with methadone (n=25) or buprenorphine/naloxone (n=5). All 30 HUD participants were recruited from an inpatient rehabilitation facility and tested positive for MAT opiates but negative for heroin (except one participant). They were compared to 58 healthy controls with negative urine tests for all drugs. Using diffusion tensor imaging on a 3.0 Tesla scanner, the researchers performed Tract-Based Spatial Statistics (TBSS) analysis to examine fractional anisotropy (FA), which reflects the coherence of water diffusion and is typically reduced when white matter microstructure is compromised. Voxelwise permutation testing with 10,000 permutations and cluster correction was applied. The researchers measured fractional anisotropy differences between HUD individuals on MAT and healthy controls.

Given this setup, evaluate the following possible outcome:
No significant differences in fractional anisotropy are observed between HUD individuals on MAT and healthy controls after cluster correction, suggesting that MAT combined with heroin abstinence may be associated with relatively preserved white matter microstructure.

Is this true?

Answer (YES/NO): NO